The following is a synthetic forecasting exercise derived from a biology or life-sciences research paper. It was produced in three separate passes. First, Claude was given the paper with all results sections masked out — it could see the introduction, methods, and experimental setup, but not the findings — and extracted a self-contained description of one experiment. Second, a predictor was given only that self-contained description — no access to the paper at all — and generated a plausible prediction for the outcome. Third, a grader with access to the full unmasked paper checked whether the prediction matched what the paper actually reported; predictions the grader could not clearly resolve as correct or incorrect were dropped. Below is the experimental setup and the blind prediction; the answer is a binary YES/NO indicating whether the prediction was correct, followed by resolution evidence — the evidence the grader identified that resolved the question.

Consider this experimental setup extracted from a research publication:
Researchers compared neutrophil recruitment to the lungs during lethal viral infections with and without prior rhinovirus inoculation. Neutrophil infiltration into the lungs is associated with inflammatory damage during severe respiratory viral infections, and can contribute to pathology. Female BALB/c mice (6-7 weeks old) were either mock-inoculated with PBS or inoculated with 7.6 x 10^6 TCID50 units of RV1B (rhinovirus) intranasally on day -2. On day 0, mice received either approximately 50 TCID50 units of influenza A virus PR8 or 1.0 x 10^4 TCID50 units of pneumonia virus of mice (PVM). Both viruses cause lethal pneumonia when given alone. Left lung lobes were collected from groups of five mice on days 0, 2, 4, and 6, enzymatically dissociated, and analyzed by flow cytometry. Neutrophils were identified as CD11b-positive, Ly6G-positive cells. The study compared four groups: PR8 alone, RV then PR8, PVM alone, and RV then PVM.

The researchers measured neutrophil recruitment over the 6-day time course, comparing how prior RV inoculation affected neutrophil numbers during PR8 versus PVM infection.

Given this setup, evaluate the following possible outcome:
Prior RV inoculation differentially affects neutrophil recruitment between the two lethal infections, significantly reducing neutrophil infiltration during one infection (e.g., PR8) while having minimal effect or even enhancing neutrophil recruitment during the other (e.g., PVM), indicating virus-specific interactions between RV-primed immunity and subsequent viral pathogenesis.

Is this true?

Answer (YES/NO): NO